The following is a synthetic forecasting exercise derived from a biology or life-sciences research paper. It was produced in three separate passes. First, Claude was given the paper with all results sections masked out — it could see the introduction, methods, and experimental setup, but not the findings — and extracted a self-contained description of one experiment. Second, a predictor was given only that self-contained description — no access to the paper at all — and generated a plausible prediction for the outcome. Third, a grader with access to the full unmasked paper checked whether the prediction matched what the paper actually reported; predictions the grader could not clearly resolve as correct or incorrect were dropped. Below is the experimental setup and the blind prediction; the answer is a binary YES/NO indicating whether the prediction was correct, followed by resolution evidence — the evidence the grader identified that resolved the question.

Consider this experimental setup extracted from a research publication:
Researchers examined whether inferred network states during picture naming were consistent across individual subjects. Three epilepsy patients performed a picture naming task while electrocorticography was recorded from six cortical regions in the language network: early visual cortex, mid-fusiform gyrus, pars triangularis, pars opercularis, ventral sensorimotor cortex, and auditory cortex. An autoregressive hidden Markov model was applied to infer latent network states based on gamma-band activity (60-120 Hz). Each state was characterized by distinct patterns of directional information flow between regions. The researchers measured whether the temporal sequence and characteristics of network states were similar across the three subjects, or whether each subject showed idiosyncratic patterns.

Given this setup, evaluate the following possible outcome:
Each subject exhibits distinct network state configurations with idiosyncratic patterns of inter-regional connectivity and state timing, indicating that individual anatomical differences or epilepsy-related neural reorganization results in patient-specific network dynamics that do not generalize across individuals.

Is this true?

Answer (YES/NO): NO